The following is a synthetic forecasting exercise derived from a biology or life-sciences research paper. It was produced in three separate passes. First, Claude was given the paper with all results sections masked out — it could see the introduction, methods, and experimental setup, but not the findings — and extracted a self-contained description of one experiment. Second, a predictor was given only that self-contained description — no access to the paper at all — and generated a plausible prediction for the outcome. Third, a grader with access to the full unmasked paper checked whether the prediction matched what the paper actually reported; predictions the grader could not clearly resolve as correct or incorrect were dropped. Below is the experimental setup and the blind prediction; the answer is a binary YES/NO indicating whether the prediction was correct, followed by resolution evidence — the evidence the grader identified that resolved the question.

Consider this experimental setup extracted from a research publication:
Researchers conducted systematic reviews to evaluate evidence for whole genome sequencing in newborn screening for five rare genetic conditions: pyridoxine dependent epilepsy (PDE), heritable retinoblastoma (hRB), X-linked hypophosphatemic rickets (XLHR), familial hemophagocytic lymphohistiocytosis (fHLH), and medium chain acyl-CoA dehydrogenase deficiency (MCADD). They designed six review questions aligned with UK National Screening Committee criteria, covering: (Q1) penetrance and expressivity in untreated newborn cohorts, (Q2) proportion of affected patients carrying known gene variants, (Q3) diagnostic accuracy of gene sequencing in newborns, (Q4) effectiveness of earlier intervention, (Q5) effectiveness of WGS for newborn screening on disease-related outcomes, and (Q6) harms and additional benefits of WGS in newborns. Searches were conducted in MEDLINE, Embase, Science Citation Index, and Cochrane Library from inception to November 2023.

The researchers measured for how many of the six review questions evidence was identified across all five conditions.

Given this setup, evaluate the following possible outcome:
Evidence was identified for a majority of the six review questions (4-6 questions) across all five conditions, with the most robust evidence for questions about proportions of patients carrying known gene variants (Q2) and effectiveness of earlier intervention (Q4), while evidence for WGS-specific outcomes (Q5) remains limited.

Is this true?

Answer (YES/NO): NO